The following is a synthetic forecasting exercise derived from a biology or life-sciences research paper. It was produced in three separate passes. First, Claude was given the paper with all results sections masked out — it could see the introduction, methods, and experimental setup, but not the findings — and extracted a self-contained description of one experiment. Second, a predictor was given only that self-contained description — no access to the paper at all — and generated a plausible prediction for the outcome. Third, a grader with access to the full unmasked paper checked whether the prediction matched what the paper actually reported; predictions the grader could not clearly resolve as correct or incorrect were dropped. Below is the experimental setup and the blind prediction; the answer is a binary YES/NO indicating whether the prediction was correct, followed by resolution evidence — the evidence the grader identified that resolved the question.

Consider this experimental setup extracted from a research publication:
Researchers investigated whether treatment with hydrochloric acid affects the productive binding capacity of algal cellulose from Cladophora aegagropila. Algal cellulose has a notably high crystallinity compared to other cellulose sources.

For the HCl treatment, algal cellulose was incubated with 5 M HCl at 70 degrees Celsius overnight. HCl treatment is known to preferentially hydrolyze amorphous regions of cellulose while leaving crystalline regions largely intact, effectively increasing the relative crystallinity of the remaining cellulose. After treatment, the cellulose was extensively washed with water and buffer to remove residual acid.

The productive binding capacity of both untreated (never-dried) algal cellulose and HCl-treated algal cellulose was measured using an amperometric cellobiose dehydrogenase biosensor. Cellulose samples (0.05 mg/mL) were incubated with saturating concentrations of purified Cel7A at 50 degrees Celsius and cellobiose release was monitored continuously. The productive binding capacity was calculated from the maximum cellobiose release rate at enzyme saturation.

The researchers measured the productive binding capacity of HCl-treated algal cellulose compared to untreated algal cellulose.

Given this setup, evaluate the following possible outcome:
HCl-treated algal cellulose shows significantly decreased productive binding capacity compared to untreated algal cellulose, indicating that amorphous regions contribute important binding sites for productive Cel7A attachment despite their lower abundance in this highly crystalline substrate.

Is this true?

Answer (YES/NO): YES